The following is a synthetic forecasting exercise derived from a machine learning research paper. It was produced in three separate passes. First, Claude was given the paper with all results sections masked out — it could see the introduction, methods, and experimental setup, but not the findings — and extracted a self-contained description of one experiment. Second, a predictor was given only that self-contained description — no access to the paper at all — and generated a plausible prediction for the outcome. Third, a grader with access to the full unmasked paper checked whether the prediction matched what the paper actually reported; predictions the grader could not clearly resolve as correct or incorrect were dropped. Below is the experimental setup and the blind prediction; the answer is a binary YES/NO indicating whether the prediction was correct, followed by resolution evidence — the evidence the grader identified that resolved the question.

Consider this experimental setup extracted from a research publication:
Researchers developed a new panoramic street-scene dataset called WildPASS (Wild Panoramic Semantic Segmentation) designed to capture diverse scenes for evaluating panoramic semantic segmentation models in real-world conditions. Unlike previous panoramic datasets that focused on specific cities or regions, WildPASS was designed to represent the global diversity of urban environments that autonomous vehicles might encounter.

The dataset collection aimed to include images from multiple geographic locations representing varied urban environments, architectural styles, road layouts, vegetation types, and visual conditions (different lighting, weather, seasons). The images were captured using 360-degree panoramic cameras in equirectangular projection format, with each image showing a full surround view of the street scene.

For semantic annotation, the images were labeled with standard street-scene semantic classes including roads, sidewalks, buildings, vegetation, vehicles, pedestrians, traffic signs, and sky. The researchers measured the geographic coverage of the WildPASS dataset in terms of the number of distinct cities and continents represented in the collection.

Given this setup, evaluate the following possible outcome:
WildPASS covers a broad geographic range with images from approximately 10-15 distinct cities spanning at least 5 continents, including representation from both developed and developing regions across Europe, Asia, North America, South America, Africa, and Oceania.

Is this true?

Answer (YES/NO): NO